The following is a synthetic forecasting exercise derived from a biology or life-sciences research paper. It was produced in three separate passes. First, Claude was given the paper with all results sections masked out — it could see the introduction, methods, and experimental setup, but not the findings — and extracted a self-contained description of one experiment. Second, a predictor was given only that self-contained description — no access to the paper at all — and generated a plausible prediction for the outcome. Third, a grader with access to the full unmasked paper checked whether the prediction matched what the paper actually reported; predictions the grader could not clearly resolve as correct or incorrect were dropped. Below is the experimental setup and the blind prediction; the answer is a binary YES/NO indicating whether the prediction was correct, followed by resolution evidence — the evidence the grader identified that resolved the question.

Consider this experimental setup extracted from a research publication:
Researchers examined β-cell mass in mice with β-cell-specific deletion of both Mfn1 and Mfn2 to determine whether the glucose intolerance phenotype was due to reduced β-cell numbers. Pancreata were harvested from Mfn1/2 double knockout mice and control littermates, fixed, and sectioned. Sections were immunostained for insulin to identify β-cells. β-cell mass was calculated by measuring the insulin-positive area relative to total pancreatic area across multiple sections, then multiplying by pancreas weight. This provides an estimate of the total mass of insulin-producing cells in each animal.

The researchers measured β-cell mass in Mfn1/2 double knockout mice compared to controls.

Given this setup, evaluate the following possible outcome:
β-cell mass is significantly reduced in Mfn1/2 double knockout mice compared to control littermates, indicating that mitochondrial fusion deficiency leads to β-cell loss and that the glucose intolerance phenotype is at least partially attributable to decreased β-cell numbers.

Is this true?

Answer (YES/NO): NO